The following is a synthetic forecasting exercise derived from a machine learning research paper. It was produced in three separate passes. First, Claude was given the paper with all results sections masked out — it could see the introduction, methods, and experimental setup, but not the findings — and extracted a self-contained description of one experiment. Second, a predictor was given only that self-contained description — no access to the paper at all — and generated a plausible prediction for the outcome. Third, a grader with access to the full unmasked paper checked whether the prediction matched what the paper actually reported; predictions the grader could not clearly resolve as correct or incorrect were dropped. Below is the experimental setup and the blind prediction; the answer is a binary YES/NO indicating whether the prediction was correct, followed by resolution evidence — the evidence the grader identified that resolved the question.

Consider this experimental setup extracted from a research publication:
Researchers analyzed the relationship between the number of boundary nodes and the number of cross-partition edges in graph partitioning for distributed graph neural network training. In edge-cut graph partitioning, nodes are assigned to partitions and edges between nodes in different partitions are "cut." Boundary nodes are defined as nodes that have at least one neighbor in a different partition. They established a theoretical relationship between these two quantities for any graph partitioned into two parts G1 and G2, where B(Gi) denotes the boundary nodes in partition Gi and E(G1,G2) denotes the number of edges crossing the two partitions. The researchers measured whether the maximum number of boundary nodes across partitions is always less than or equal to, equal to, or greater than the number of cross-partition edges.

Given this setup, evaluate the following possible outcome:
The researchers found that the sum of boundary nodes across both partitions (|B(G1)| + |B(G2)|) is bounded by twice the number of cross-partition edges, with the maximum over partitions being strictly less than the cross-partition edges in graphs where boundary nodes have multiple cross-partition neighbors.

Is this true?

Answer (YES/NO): NO